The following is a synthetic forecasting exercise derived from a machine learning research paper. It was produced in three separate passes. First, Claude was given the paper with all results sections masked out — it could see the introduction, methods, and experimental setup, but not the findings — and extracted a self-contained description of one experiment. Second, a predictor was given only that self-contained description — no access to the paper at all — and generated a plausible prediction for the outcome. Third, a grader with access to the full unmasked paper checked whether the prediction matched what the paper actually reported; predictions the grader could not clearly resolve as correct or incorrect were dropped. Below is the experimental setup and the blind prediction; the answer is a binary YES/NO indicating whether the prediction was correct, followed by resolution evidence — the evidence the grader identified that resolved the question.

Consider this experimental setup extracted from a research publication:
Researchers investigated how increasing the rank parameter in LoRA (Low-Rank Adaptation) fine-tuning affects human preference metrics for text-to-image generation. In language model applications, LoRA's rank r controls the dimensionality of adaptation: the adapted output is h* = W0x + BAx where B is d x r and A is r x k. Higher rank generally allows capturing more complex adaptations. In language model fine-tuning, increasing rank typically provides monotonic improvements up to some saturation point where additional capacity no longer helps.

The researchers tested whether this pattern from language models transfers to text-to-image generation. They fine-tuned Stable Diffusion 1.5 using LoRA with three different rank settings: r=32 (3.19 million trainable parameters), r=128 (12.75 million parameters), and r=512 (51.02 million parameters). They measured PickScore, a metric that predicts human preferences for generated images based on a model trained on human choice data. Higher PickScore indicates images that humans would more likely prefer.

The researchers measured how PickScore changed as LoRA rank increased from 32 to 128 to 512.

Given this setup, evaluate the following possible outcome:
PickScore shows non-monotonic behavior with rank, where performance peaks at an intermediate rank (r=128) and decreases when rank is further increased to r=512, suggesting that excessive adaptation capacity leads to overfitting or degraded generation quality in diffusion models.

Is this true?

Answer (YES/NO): NO